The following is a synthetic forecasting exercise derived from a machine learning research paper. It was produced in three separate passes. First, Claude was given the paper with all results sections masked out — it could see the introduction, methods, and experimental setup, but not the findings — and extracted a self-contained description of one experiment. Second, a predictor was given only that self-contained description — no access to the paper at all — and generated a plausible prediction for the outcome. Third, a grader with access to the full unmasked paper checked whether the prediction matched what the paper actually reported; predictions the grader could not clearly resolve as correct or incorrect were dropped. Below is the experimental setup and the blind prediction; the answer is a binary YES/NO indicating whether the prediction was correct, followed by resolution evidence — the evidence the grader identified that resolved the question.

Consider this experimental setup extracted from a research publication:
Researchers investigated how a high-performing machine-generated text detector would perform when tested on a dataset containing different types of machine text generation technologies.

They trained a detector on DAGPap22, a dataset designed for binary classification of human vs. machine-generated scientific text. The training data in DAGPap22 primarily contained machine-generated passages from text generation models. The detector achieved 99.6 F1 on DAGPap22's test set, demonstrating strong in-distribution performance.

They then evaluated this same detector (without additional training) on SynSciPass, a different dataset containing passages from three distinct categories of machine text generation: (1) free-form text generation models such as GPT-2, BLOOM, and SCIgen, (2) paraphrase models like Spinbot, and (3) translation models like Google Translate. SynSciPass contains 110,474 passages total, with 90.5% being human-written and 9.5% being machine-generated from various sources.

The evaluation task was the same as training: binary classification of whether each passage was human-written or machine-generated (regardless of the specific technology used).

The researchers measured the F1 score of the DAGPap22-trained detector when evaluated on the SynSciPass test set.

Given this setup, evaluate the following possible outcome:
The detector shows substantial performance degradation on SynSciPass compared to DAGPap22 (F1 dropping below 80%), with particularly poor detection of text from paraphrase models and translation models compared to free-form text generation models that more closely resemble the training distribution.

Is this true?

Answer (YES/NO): NO